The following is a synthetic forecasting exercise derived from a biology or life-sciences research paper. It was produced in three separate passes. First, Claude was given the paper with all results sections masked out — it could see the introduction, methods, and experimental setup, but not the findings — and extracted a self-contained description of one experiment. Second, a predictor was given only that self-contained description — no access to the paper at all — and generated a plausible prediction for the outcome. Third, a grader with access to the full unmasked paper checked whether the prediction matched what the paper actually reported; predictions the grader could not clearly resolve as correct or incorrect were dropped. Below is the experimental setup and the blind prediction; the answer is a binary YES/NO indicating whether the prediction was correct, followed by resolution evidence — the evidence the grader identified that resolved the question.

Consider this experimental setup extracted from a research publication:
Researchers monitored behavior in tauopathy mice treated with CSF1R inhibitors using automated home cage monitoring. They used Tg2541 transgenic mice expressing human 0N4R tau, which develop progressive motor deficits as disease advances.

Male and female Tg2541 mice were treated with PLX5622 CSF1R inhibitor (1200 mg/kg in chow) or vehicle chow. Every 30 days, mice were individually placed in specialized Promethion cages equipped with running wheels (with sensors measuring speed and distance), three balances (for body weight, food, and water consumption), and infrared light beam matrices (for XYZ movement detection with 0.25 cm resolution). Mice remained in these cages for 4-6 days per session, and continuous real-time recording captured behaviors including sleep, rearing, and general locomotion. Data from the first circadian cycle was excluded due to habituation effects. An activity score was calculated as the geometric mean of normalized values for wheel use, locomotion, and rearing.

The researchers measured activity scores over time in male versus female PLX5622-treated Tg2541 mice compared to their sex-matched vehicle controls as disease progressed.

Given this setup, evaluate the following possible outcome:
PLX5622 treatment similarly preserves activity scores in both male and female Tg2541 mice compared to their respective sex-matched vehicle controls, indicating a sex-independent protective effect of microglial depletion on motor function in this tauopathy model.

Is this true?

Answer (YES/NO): NO